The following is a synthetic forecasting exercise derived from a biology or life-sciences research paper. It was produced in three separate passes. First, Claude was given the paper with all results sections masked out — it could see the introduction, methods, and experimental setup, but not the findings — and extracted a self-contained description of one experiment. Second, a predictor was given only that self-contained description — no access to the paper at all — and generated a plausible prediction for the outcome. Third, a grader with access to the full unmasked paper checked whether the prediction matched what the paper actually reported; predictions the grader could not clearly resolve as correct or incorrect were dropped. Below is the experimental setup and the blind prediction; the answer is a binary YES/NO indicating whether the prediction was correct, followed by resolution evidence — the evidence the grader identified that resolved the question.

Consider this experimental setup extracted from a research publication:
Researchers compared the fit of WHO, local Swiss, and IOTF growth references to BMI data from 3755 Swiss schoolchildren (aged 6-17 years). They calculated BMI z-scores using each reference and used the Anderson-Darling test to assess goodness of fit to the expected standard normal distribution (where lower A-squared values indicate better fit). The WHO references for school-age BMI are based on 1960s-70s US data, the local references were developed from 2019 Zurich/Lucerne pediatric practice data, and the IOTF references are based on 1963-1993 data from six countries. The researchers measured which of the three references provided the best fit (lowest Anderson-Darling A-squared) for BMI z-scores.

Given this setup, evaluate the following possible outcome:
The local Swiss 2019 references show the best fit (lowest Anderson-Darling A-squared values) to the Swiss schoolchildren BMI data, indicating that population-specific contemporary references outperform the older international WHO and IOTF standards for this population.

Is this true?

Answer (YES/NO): YES